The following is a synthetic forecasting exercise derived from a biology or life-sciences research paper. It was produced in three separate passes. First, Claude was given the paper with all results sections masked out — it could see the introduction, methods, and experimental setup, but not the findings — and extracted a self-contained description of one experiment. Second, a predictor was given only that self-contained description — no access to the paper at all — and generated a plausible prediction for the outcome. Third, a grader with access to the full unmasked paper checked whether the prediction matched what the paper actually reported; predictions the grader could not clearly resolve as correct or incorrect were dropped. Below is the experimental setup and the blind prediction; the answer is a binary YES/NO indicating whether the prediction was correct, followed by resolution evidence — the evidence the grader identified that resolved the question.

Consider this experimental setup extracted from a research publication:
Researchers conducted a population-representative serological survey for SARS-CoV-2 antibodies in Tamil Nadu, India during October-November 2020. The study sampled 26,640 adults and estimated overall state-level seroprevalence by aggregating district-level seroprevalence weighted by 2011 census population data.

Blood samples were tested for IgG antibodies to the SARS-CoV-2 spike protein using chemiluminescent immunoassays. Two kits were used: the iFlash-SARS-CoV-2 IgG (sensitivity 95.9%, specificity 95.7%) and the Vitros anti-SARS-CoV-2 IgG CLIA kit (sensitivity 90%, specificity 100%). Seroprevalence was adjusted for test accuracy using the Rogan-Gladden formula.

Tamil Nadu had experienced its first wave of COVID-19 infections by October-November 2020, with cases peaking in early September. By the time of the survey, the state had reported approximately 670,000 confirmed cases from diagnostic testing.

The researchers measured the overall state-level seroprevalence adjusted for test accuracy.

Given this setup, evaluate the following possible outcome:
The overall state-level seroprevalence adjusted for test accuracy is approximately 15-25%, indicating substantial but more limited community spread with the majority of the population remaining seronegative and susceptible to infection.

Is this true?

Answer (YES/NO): NO